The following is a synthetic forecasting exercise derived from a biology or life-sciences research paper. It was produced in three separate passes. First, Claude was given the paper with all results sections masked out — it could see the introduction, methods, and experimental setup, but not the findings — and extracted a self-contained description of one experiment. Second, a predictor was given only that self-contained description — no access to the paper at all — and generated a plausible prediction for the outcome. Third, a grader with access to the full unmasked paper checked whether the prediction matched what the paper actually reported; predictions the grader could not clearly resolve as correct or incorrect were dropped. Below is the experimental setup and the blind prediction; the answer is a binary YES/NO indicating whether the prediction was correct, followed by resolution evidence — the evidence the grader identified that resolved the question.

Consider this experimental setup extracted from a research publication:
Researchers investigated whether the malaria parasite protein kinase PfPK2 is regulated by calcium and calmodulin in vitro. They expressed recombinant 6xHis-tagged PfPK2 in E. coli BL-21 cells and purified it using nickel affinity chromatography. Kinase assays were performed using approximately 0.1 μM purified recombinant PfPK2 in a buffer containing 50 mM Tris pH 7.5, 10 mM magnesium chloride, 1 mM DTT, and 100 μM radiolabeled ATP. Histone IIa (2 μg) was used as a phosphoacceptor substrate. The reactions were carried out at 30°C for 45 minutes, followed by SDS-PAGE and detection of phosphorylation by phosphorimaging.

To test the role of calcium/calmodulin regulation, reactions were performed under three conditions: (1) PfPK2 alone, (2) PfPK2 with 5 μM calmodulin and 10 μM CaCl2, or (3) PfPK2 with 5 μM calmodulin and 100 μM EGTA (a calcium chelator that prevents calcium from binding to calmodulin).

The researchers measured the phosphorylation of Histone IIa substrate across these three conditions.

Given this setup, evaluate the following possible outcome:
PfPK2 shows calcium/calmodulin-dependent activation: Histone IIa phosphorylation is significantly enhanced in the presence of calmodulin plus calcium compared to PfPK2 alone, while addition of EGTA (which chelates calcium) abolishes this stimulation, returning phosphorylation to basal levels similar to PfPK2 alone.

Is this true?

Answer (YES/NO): NO